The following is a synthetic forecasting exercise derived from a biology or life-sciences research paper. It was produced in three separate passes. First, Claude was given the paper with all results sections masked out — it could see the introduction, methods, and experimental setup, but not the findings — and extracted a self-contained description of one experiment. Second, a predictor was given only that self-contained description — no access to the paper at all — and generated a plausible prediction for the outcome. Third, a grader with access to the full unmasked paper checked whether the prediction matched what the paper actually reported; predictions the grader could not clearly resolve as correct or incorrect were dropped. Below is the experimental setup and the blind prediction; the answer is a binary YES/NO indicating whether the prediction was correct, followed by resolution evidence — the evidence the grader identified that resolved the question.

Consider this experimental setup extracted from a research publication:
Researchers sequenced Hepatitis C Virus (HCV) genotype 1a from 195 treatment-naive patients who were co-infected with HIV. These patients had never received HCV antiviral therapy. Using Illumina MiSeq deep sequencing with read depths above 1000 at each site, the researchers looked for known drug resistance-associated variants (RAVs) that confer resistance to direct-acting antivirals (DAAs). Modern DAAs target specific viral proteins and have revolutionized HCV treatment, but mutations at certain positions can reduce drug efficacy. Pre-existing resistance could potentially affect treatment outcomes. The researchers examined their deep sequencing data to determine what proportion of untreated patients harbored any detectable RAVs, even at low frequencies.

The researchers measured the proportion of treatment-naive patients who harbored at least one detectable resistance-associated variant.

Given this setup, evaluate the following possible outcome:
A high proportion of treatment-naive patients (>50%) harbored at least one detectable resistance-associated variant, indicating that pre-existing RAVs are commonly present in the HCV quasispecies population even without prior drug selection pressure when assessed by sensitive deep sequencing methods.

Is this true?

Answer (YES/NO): YES